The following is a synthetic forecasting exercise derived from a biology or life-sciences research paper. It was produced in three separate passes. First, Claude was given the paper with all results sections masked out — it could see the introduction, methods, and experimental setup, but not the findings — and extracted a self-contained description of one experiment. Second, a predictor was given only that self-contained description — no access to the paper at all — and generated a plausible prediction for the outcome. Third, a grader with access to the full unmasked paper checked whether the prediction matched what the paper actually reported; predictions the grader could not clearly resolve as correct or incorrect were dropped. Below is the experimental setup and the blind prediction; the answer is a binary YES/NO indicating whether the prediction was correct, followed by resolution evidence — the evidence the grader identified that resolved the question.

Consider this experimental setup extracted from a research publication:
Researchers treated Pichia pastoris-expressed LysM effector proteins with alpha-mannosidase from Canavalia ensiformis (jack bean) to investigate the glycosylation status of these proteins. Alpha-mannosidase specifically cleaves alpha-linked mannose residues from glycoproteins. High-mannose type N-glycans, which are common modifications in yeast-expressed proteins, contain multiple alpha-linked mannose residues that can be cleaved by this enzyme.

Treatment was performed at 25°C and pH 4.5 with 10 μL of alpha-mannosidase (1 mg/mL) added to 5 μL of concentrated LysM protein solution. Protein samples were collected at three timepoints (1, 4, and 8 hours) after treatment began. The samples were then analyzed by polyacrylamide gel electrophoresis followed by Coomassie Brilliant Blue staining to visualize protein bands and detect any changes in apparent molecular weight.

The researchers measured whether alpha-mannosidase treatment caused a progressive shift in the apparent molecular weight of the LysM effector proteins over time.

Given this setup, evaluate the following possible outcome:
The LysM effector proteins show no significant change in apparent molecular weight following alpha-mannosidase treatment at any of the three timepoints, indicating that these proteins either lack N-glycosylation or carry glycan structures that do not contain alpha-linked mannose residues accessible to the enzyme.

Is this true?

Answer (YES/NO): YES